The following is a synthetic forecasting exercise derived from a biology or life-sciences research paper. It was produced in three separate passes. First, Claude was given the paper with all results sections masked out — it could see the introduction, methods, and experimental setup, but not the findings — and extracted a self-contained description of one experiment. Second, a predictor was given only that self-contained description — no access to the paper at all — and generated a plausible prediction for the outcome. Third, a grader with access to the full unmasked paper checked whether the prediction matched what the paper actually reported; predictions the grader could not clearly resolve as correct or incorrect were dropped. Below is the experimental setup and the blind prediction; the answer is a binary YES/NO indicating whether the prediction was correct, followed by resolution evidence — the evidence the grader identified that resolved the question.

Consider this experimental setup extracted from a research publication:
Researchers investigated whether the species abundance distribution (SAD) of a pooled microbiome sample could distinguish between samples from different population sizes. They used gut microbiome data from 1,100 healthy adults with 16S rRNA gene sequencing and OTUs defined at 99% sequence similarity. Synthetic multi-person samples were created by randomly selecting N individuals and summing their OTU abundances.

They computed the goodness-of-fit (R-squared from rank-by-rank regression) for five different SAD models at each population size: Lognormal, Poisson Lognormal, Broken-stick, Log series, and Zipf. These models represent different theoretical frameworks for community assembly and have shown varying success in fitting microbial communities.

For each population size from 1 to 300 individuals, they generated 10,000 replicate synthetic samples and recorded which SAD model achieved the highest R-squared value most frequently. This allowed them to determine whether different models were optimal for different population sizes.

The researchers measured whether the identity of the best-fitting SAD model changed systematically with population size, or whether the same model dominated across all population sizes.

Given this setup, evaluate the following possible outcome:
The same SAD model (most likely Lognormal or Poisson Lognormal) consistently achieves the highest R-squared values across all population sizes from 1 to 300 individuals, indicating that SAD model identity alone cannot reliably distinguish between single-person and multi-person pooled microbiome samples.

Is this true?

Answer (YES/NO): NO